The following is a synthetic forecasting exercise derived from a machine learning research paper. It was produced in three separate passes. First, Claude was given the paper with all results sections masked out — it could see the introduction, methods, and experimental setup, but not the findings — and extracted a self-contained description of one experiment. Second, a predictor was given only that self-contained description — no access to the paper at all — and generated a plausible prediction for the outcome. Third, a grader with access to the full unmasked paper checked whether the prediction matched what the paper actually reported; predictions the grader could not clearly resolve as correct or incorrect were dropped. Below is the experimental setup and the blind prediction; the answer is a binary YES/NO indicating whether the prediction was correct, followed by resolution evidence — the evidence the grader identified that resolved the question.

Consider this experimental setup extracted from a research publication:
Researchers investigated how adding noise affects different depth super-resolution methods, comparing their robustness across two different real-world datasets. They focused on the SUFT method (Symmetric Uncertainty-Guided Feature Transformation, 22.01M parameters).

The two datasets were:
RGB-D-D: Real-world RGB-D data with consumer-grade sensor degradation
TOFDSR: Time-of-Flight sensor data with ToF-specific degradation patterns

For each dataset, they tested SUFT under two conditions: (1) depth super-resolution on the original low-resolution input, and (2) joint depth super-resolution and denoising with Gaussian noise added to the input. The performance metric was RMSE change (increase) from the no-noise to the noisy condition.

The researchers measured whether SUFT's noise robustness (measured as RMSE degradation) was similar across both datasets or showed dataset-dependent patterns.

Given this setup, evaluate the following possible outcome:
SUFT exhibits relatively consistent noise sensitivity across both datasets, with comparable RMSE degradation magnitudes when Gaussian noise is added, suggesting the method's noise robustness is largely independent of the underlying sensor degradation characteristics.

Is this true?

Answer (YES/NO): NO